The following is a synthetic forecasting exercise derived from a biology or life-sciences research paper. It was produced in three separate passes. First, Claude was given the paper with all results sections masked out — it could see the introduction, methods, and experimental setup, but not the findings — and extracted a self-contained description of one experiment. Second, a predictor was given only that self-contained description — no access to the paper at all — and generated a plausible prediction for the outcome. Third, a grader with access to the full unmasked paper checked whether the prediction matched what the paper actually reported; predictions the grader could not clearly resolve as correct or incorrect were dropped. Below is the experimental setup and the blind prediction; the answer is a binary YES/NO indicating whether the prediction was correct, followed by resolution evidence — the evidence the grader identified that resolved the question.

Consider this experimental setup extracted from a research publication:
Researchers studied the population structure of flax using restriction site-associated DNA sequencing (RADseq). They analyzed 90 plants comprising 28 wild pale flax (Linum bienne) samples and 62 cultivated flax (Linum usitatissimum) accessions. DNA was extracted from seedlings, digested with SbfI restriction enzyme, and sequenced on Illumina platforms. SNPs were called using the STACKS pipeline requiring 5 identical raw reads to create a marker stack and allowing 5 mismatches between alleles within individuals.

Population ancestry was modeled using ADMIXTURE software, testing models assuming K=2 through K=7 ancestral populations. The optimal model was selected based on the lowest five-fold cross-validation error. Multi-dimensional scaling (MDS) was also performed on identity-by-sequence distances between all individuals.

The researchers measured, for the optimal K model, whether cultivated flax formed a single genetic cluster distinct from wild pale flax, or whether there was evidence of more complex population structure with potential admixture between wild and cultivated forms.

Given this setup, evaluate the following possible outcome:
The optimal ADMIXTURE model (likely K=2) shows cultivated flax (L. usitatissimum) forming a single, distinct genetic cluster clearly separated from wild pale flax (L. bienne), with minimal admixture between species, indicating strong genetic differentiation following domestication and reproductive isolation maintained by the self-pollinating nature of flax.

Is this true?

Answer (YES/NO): NO